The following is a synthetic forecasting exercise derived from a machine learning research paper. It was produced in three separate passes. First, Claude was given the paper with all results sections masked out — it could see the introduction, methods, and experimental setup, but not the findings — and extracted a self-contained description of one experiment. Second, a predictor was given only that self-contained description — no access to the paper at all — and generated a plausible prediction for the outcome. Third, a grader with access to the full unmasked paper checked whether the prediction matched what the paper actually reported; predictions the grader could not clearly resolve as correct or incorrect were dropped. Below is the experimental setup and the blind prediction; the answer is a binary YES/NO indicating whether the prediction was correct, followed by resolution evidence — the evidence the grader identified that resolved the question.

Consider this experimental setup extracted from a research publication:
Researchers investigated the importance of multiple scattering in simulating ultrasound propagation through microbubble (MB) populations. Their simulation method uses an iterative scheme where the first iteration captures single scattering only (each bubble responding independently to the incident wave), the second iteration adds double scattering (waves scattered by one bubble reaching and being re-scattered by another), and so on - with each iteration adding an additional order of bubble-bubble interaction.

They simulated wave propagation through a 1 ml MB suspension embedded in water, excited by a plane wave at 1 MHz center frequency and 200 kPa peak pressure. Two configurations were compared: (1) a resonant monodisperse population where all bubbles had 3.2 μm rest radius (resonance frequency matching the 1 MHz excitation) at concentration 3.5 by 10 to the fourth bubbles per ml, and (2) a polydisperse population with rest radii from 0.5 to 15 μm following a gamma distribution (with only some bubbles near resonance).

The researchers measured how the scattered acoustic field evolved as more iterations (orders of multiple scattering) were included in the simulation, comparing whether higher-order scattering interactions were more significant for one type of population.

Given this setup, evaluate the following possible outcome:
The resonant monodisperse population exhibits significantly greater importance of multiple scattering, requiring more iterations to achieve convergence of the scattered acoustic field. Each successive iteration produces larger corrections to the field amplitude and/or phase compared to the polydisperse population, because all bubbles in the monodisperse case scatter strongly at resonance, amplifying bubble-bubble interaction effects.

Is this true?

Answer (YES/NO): YES